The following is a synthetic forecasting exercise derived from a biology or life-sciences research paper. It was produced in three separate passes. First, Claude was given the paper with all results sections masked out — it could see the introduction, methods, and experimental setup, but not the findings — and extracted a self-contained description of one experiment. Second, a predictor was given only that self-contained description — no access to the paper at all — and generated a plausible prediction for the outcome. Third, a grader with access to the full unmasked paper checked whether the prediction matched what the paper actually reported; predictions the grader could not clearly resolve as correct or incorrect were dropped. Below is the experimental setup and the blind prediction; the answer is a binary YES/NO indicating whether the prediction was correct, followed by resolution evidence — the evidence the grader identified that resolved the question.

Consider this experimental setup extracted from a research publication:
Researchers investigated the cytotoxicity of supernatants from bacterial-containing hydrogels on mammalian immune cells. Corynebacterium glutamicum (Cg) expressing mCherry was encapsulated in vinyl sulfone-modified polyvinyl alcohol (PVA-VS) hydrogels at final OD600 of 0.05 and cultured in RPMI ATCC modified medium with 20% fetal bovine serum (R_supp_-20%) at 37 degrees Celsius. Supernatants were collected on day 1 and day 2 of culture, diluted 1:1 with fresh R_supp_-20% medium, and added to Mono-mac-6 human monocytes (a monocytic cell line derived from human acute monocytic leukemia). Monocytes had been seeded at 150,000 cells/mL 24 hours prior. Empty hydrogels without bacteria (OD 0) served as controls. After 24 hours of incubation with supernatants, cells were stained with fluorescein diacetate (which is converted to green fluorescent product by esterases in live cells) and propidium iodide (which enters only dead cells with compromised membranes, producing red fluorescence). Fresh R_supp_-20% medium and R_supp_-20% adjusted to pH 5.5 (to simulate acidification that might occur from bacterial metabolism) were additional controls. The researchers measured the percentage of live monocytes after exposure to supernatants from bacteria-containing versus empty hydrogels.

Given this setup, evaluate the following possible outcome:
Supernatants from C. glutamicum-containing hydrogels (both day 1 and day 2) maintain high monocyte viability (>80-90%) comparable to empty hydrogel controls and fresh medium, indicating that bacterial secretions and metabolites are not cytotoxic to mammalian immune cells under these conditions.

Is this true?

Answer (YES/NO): NO